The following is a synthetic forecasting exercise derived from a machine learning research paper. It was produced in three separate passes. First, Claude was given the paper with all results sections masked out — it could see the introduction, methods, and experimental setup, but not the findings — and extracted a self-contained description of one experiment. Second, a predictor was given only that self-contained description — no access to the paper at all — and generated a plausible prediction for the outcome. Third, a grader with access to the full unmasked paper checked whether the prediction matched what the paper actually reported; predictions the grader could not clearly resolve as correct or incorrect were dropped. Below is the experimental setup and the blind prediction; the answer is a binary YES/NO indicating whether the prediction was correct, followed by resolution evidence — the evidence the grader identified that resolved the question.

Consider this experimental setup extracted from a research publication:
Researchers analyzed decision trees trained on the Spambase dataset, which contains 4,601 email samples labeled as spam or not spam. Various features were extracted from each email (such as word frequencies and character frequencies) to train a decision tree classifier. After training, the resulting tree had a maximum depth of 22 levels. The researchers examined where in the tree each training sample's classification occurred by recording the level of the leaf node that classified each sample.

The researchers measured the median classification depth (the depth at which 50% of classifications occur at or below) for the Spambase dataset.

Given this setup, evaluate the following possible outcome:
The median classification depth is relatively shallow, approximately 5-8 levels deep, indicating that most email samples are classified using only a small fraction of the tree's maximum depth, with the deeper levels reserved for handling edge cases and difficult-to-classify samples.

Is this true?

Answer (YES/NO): NO